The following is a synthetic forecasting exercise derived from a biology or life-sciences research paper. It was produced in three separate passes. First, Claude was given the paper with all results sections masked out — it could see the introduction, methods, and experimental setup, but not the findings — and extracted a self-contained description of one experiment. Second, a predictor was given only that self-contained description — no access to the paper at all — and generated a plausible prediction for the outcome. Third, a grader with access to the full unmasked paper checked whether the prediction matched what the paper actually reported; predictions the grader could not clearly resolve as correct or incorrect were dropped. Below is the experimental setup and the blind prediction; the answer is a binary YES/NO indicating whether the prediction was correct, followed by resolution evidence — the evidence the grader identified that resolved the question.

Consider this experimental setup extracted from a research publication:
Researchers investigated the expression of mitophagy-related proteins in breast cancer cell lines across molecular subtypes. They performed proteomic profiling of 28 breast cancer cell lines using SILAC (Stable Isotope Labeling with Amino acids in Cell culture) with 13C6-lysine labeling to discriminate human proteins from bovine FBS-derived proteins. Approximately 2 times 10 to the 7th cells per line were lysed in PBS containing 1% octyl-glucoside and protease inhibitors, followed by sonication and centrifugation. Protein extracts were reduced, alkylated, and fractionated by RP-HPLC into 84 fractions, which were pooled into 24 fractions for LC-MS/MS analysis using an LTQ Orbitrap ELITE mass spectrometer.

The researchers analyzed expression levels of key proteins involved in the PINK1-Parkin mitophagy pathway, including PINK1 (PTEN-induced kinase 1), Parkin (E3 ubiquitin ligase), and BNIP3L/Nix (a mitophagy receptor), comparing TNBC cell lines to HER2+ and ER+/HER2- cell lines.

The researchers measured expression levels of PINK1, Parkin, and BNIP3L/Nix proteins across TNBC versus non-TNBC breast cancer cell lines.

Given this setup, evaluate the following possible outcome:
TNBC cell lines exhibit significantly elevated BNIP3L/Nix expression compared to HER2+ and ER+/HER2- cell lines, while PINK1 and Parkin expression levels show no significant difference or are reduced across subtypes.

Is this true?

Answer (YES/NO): NO